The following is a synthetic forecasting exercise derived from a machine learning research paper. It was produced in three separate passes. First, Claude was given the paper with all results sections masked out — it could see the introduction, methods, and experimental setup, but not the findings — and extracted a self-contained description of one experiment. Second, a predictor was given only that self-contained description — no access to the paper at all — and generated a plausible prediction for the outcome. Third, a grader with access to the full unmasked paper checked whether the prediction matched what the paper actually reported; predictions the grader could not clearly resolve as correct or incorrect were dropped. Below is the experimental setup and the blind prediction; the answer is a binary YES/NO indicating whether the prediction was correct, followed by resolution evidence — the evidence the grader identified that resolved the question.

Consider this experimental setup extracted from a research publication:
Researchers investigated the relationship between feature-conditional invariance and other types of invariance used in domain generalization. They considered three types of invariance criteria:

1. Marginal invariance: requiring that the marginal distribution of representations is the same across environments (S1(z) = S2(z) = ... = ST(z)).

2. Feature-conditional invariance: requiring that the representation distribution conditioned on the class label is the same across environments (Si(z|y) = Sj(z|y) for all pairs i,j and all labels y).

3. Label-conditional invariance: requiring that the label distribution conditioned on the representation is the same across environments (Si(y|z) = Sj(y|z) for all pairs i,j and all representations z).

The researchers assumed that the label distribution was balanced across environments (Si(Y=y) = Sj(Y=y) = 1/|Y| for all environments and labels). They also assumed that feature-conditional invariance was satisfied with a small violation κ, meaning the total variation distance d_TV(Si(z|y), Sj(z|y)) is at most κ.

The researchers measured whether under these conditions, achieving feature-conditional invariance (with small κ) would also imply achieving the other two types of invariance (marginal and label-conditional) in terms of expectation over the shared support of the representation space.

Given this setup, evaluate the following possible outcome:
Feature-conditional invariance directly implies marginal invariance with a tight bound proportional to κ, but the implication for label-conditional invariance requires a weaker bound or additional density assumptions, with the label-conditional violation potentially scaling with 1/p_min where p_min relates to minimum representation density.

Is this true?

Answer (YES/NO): YES